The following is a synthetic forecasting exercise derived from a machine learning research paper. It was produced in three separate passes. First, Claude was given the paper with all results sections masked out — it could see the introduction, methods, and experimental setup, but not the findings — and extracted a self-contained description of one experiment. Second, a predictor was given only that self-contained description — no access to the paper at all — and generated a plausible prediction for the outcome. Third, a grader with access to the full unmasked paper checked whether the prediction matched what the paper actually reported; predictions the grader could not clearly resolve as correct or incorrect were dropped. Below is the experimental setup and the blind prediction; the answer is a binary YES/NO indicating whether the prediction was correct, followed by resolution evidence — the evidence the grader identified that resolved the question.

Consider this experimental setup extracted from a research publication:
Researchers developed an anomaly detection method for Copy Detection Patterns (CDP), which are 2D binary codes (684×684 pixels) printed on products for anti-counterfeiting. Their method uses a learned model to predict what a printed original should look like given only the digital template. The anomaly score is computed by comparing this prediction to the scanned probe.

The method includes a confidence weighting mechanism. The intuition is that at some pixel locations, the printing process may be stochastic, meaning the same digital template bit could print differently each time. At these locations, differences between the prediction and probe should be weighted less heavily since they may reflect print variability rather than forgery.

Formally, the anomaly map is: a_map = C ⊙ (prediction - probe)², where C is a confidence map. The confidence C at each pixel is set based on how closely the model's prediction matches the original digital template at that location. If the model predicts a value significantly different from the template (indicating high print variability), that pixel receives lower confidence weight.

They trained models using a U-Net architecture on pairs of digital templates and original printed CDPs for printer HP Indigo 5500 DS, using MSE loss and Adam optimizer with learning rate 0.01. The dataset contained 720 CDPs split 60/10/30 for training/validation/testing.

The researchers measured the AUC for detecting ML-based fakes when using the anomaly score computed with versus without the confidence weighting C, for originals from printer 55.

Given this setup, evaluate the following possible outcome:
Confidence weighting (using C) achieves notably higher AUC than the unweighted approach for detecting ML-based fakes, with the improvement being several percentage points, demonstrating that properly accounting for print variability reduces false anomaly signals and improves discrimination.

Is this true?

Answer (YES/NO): NO